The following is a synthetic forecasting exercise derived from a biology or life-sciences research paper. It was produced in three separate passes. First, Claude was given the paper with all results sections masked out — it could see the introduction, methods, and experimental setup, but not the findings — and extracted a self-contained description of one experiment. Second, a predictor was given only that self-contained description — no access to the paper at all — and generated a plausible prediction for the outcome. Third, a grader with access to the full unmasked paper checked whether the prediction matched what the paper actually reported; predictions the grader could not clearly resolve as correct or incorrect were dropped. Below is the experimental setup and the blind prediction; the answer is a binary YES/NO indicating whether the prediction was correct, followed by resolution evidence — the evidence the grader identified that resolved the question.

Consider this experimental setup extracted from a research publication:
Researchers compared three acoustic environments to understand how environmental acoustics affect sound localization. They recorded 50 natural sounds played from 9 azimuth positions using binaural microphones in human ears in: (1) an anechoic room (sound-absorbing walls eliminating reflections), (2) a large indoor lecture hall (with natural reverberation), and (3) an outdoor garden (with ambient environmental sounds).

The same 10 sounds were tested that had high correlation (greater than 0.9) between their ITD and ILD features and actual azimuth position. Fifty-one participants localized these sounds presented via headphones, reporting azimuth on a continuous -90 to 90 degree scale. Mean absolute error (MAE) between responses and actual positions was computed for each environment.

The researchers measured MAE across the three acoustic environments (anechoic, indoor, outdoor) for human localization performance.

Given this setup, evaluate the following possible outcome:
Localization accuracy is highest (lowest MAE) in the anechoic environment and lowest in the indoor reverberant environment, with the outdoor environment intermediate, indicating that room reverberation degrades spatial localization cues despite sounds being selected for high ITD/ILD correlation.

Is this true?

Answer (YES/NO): NO